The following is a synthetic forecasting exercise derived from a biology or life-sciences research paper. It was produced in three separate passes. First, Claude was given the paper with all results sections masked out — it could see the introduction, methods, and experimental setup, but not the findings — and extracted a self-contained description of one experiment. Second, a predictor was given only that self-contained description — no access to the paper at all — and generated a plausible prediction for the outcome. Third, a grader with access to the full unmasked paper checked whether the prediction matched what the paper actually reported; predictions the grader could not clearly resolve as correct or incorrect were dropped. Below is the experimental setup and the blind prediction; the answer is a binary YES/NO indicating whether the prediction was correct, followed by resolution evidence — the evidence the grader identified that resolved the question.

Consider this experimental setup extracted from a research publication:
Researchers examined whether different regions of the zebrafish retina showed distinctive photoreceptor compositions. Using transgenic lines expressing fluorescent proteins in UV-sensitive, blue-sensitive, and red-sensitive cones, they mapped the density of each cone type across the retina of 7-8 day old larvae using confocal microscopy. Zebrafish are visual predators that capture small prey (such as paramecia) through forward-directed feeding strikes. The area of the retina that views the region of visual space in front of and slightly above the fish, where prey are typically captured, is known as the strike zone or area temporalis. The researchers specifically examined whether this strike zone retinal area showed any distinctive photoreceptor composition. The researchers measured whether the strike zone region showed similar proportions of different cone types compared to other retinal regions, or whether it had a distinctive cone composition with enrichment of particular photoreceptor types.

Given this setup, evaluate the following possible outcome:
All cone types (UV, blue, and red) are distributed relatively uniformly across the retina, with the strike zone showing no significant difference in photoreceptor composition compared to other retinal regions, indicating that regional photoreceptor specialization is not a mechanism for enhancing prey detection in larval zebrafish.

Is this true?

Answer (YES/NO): NO